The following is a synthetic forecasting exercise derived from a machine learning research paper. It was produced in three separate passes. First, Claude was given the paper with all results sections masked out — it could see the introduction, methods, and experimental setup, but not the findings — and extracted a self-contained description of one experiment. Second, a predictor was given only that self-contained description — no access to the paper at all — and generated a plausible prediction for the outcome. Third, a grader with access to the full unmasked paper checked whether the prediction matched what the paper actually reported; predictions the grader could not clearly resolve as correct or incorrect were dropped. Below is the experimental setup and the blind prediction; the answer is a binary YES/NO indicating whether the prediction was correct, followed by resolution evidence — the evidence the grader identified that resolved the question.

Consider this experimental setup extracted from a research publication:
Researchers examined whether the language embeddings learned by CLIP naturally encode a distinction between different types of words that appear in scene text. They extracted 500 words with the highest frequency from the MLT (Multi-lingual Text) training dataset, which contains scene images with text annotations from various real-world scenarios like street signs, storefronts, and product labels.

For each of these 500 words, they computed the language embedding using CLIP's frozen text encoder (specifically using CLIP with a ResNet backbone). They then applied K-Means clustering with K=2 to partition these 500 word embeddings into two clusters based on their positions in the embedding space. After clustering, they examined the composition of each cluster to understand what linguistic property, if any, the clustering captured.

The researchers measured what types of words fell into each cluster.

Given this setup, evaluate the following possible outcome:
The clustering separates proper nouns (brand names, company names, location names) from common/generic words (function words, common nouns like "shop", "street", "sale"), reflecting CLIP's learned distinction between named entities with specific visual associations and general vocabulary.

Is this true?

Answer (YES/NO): NO